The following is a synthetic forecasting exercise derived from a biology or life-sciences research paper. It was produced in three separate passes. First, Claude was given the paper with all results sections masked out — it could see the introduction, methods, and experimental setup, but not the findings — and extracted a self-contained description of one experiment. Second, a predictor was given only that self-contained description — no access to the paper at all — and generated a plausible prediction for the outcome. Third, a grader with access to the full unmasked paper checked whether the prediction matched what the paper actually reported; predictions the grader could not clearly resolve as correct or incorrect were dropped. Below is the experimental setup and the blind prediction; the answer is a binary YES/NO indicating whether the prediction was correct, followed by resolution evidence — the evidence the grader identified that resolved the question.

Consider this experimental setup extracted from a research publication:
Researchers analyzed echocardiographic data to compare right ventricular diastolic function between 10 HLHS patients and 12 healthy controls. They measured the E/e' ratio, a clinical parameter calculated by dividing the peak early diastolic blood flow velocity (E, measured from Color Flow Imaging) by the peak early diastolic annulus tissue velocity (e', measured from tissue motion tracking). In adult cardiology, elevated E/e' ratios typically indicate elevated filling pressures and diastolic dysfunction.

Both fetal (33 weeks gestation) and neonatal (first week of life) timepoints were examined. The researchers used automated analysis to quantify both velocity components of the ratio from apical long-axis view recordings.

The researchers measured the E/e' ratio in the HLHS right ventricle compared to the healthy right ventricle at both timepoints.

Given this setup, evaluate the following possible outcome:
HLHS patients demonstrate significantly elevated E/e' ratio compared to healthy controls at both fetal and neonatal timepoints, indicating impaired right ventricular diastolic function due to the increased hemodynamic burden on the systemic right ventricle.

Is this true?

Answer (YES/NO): YES